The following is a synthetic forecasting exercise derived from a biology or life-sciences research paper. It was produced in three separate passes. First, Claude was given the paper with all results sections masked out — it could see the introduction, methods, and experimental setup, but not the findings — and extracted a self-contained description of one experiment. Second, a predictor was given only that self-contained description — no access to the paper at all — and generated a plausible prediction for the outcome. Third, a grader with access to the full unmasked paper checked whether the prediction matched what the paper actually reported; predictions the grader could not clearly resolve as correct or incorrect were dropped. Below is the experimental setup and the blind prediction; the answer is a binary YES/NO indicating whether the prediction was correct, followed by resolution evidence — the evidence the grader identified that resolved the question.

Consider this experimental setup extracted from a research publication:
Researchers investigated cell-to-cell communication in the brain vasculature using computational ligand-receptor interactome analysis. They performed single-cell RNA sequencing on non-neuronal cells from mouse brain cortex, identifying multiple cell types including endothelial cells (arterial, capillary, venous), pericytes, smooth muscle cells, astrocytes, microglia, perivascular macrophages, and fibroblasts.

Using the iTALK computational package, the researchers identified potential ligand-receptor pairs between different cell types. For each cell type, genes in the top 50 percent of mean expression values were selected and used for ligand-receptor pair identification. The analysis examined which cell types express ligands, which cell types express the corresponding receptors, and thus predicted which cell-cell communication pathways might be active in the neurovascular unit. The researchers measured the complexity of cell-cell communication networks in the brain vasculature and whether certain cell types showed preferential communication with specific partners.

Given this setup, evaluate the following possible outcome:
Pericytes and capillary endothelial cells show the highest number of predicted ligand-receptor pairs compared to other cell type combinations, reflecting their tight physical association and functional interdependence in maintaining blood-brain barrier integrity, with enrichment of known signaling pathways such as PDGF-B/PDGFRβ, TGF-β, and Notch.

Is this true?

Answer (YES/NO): NO